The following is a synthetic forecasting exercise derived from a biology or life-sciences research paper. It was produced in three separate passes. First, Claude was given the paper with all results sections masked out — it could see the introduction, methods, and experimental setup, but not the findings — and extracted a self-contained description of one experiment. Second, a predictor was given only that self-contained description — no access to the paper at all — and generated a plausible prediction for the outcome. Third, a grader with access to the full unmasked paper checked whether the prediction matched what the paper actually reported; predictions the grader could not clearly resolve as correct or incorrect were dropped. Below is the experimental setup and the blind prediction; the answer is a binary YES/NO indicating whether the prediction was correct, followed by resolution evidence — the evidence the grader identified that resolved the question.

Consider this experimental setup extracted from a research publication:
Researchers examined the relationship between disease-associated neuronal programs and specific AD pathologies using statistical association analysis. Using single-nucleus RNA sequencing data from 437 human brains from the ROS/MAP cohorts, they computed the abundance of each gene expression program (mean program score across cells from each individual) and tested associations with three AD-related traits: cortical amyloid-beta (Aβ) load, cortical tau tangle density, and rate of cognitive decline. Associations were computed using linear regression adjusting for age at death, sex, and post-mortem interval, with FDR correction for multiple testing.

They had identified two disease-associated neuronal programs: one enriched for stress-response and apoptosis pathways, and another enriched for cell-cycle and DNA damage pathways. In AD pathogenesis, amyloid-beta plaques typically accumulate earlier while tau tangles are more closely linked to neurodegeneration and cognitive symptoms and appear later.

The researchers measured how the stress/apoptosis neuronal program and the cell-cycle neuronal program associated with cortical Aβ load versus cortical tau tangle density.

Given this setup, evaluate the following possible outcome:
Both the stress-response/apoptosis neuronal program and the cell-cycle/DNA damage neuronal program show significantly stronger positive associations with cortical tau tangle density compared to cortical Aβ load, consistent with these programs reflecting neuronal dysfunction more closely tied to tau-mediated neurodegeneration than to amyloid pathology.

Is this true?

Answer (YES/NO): NO